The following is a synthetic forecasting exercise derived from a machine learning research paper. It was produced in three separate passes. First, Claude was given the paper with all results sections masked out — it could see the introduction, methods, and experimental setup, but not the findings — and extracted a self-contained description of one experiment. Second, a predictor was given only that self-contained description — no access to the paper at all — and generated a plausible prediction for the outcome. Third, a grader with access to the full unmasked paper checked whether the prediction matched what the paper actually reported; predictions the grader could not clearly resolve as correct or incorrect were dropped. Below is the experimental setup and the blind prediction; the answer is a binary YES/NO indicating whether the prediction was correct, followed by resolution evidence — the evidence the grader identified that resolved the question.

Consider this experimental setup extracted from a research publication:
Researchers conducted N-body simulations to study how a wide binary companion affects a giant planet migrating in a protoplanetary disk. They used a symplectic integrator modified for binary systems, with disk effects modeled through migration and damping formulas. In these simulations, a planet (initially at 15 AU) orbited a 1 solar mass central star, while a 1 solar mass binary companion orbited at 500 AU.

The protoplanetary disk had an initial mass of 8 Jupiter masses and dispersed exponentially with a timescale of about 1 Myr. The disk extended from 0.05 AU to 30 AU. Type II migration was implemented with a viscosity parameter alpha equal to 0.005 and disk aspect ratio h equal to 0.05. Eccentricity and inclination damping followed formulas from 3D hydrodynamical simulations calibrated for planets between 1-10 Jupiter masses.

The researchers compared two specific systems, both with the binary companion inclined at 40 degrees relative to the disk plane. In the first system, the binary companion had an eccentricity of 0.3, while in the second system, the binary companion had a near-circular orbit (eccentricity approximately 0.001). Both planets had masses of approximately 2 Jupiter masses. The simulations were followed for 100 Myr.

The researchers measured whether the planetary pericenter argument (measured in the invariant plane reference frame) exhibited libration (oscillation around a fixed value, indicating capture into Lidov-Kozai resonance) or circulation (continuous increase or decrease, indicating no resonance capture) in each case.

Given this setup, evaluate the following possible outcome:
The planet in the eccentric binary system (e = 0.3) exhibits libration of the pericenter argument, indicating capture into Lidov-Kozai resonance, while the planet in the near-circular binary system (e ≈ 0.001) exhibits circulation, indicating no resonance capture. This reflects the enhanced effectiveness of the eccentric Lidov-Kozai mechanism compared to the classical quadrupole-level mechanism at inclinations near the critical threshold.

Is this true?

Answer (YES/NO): YES